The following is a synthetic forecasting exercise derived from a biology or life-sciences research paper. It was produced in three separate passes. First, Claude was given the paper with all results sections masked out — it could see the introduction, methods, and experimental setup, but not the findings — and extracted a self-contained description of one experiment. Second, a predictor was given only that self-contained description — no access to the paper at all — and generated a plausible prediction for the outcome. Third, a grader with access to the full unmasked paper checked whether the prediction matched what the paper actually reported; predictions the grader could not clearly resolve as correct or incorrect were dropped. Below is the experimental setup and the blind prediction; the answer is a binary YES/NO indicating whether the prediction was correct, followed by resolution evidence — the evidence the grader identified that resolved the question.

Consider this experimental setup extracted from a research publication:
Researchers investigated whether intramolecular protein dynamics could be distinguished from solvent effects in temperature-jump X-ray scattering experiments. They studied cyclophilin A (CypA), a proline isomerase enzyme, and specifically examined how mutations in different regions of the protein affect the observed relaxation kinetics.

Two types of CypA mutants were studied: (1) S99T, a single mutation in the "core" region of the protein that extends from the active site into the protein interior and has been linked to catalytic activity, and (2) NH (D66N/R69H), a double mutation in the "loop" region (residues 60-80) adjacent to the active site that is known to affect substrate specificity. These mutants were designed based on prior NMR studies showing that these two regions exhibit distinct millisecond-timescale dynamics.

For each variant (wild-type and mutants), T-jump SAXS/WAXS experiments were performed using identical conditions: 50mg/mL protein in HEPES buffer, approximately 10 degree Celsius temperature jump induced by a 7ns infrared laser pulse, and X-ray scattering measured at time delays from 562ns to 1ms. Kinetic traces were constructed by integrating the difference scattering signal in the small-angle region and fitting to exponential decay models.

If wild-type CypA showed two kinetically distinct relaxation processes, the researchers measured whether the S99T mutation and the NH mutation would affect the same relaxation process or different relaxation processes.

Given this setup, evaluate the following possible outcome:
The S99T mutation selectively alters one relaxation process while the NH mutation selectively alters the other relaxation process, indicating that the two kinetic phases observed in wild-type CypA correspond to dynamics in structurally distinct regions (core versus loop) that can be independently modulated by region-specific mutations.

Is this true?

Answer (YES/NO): YES